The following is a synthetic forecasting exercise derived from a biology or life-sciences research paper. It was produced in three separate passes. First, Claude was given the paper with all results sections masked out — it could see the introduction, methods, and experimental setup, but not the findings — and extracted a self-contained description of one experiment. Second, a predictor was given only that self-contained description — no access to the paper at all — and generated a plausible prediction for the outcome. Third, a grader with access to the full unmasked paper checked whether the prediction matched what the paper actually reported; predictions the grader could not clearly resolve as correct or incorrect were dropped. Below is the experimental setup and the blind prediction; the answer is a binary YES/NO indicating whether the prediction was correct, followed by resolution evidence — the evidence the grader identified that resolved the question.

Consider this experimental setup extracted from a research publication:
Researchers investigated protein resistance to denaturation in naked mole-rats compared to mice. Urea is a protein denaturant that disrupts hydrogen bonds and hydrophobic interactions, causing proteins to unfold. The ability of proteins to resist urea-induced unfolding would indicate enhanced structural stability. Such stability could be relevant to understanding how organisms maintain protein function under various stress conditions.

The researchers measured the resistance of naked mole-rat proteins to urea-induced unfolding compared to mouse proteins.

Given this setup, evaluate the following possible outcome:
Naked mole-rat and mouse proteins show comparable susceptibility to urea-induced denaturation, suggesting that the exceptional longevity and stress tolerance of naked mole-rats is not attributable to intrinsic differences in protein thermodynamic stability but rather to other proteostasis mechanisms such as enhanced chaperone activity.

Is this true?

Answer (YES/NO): NO